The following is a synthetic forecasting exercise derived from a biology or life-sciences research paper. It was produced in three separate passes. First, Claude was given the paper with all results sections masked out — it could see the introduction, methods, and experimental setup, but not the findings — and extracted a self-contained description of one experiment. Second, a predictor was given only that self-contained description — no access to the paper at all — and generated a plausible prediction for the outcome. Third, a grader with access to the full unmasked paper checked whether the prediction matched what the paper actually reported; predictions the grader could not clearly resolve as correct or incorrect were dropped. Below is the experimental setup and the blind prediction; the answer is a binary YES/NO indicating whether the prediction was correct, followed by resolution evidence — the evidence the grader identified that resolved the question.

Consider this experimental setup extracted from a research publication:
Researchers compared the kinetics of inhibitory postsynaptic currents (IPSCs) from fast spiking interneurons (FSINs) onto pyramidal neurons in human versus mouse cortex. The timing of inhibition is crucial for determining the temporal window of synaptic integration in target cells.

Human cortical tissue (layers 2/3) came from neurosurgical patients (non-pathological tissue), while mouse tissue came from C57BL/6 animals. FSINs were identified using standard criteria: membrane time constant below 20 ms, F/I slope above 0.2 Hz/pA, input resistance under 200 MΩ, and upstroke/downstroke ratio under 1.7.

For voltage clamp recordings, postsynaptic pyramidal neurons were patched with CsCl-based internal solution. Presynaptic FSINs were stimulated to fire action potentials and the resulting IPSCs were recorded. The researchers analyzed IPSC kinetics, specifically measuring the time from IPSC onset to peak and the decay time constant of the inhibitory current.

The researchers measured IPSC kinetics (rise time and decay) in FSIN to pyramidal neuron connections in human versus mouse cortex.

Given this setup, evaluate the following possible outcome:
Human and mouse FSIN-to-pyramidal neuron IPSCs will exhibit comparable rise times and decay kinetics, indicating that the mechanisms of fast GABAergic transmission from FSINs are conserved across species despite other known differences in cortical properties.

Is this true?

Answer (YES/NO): YES